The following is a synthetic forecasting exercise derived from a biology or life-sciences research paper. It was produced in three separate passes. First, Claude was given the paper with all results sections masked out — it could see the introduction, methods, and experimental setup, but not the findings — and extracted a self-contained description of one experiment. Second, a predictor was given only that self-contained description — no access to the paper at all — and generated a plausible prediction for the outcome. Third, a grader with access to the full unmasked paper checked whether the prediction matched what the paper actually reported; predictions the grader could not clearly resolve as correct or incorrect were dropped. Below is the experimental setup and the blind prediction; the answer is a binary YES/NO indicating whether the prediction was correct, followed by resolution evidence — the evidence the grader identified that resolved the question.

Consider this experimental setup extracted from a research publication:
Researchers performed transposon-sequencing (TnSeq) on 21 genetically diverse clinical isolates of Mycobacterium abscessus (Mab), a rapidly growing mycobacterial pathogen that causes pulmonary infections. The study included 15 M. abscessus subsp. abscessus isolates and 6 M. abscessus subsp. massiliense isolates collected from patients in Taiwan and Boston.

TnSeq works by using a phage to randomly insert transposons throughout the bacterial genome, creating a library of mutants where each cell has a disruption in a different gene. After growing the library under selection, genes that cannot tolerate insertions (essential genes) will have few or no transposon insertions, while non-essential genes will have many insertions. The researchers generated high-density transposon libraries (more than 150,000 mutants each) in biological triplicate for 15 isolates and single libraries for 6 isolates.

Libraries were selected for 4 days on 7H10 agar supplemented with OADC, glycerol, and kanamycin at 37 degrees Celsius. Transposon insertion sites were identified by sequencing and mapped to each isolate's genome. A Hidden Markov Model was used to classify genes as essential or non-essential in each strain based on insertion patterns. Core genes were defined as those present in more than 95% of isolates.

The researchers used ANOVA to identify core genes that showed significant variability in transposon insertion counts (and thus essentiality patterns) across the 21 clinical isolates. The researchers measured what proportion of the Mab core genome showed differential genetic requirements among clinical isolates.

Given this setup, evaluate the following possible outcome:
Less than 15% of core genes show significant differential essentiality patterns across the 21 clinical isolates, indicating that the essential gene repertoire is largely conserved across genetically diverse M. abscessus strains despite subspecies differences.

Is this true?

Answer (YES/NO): YES